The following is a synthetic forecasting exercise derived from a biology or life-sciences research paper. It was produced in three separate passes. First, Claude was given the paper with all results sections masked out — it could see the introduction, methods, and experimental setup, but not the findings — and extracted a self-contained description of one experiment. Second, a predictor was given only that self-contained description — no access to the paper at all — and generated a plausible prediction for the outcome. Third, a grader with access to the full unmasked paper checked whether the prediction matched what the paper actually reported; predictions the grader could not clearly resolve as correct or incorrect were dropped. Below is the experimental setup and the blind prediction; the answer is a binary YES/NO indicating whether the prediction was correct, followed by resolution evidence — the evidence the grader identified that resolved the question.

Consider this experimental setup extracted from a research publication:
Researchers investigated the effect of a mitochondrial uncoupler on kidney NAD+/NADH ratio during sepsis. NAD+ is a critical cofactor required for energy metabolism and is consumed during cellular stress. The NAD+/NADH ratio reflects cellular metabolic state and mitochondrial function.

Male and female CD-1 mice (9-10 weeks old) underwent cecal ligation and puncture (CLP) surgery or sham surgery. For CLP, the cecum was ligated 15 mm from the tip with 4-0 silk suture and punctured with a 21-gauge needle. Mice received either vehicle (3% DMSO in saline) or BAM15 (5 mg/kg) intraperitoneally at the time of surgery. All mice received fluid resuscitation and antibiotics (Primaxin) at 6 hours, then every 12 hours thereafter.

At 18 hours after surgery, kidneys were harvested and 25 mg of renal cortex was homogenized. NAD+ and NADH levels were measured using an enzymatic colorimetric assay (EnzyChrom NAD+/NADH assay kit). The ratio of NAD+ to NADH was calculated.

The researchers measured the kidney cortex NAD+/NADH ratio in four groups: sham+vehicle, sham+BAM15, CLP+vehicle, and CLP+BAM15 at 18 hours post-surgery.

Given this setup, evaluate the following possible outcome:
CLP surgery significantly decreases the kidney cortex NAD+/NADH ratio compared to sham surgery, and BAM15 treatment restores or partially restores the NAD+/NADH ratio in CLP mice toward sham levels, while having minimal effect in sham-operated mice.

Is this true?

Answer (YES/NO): NO